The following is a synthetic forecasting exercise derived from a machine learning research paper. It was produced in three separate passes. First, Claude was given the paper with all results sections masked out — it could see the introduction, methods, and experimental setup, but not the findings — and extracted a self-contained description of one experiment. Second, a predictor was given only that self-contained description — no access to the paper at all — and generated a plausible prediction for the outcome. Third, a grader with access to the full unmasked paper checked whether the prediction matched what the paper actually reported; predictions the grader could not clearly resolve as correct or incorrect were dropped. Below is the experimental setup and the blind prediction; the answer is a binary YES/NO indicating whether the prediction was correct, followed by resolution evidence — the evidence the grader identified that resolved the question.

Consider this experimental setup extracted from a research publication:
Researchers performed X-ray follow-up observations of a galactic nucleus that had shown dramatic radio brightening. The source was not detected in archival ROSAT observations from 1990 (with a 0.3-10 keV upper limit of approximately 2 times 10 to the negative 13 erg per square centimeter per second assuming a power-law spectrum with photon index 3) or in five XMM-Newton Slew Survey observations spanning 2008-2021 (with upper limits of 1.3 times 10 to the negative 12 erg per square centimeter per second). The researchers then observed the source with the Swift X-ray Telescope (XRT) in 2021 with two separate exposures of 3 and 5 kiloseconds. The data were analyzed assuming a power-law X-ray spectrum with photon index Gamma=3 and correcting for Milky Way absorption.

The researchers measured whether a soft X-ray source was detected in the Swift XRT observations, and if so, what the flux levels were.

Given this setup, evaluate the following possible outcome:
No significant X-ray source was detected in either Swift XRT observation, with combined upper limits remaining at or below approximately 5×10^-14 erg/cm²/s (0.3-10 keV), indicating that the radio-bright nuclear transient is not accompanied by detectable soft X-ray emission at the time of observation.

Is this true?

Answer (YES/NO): NO